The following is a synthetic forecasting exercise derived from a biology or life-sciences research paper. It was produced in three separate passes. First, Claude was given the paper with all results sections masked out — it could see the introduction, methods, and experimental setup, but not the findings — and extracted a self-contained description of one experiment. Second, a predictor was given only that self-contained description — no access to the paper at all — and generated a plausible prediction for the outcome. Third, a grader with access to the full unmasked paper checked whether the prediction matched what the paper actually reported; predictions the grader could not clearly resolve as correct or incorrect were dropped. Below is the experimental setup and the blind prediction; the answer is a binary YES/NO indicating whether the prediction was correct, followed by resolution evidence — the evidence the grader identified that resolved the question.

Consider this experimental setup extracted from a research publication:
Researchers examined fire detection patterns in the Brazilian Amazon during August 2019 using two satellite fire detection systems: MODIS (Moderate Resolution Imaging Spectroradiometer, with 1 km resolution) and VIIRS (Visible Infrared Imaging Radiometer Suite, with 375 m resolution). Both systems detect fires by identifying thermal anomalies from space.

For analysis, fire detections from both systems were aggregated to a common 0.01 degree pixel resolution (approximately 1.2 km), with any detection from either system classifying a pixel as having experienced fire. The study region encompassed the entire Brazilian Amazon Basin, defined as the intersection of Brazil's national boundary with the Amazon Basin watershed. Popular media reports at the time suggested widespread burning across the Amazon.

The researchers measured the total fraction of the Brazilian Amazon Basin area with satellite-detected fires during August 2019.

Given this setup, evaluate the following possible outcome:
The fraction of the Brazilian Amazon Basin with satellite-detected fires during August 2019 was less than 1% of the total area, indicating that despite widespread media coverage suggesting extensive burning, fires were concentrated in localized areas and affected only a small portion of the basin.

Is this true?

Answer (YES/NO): NO